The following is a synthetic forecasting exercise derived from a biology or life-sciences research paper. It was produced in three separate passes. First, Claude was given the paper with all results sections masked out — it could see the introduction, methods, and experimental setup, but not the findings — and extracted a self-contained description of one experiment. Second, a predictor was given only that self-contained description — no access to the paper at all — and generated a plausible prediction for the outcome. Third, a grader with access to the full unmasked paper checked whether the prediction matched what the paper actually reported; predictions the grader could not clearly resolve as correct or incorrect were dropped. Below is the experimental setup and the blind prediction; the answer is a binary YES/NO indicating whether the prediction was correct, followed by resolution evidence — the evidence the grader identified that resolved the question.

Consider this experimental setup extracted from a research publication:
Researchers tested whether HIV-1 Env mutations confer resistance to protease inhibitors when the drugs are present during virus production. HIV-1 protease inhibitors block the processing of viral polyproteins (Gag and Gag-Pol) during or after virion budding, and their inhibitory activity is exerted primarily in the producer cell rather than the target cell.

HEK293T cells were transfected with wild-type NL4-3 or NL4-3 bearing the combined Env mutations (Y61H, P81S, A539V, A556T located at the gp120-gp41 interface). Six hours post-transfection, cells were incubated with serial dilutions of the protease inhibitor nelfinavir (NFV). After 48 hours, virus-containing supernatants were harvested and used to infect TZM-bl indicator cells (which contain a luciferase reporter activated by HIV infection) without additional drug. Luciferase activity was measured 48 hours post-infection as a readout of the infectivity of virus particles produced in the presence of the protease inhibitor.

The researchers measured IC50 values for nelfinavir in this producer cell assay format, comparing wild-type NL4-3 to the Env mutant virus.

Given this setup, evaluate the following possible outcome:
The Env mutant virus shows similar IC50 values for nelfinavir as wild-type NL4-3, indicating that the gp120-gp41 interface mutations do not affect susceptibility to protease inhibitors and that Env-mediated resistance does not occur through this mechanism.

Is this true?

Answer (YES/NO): YES